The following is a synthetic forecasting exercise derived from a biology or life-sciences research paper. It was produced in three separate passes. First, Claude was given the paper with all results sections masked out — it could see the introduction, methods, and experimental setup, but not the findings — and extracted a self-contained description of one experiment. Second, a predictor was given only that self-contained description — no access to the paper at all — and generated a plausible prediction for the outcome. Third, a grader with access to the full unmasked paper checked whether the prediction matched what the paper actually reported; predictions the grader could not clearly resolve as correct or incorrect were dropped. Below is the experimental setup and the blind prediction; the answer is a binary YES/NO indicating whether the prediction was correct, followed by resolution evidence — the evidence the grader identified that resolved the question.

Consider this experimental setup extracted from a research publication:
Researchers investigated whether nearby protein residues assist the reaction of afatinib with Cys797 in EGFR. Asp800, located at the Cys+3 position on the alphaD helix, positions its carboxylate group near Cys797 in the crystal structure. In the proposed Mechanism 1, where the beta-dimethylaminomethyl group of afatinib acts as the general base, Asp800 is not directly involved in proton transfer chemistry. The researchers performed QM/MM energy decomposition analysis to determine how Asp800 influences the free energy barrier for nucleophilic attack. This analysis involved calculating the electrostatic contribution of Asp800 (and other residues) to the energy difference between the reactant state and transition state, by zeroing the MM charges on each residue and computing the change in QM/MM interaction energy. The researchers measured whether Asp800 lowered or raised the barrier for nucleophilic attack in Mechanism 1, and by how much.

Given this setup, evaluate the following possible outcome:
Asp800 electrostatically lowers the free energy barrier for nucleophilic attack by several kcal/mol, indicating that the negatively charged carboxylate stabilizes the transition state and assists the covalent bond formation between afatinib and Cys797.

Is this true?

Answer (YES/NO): YES